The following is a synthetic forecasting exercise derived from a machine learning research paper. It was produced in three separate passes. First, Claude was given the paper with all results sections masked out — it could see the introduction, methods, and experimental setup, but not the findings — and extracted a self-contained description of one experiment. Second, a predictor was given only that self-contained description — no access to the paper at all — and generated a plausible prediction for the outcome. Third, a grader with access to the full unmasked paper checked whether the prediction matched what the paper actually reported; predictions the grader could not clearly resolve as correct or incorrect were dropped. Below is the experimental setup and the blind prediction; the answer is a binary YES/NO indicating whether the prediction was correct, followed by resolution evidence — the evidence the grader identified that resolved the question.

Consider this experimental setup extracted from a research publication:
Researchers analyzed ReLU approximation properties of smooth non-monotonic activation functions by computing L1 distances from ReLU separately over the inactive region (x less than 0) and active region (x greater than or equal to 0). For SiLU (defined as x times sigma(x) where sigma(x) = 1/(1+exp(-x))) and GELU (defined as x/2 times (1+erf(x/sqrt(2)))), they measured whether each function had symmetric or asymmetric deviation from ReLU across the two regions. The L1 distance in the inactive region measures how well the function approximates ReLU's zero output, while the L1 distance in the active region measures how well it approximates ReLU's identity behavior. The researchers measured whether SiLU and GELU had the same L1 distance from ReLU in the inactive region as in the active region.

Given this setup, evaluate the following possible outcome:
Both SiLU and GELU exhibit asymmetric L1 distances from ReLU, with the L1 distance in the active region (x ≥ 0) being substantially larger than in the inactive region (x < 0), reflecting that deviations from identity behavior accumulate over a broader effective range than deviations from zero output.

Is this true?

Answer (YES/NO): NO